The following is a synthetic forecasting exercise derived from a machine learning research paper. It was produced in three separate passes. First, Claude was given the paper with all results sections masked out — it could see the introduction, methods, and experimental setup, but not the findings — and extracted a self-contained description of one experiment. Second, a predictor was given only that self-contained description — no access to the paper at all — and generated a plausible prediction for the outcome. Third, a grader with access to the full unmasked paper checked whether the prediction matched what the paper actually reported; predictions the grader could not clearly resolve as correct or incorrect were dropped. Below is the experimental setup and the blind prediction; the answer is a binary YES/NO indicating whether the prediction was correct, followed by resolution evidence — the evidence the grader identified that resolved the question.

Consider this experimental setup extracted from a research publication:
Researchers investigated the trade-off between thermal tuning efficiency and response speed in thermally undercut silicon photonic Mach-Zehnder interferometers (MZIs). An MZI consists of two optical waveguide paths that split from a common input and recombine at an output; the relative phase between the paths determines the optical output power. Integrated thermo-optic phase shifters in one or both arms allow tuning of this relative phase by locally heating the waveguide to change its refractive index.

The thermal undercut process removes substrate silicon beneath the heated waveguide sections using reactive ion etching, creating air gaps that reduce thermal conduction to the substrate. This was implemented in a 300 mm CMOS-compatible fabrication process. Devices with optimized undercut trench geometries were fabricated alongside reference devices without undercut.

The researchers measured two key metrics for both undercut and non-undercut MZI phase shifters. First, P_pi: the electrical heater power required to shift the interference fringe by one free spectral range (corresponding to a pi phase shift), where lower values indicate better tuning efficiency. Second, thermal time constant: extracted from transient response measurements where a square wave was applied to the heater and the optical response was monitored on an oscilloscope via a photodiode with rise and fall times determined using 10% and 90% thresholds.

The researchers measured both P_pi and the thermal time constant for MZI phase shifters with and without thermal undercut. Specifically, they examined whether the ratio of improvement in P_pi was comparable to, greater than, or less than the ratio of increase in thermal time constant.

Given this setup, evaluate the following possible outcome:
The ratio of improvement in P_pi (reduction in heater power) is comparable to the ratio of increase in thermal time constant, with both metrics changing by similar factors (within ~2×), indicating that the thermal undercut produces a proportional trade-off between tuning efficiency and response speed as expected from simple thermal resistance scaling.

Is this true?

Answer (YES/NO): NO